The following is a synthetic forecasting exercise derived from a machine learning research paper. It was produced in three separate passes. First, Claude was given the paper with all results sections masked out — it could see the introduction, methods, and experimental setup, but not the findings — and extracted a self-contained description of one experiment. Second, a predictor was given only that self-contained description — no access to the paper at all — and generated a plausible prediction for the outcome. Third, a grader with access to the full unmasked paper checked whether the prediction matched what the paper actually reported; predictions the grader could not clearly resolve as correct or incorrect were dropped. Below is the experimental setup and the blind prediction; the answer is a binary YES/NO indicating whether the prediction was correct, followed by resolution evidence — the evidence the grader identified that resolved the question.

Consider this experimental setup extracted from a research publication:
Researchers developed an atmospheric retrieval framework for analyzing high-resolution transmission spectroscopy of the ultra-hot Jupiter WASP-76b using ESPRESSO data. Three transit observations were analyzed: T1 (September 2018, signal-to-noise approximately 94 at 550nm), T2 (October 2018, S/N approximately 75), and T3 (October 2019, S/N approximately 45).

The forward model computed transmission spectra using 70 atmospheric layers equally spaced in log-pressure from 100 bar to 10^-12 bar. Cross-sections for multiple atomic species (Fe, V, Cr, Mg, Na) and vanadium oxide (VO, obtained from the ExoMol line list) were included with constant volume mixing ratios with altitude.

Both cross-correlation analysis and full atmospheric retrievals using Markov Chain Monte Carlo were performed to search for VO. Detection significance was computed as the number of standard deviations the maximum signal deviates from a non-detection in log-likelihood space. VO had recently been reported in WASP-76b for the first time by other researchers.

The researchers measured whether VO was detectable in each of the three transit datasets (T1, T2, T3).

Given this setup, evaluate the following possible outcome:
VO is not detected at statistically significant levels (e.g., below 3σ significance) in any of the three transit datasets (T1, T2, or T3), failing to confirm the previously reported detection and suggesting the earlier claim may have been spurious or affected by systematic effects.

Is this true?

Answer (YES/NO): NO